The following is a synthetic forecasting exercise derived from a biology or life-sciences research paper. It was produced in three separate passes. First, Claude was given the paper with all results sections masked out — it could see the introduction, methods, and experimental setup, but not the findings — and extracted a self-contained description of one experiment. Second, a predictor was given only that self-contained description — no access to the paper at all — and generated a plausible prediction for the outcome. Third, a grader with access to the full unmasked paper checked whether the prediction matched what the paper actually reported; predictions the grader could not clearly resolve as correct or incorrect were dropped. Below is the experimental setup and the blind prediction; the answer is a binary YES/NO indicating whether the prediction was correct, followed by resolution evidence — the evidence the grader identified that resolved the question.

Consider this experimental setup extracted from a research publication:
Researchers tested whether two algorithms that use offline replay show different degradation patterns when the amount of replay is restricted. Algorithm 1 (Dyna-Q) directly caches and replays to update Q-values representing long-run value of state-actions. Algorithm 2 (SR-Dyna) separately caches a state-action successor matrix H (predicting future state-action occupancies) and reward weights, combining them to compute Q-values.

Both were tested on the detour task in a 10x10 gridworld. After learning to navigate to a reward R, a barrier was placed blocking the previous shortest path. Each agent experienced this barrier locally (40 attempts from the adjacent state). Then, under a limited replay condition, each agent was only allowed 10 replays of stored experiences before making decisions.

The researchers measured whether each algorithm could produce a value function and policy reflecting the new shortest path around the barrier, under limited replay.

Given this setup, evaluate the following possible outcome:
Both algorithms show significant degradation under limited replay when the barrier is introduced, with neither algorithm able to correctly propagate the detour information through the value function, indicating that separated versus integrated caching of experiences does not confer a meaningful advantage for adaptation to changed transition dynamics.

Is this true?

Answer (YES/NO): YES